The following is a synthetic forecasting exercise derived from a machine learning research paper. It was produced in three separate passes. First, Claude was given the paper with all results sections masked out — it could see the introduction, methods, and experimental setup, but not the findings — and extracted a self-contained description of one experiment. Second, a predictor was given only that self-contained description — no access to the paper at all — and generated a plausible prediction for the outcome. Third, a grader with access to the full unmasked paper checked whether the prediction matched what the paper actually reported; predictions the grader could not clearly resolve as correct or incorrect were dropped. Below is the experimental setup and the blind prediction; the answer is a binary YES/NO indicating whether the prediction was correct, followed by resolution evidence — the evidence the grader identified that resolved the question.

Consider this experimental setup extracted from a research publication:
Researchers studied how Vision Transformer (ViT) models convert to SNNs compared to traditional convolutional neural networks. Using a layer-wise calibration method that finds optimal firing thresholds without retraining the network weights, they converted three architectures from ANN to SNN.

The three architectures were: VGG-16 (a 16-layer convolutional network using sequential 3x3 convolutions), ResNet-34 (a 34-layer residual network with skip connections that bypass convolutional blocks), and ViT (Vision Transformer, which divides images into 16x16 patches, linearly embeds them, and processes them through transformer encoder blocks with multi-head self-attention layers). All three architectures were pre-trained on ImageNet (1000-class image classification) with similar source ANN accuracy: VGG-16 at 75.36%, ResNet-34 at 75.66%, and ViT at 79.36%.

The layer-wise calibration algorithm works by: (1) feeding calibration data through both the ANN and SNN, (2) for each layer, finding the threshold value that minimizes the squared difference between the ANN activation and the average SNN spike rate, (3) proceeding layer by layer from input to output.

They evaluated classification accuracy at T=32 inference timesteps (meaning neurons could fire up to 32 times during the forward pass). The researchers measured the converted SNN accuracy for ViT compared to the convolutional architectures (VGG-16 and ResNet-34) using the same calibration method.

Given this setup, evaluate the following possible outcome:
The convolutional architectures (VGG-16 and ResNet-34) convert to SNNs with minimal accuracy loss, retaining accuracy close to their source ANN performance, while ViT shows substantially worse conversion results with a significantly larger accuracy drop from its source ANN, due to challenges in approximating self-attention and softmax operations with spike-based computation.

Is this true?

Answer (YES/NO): NO